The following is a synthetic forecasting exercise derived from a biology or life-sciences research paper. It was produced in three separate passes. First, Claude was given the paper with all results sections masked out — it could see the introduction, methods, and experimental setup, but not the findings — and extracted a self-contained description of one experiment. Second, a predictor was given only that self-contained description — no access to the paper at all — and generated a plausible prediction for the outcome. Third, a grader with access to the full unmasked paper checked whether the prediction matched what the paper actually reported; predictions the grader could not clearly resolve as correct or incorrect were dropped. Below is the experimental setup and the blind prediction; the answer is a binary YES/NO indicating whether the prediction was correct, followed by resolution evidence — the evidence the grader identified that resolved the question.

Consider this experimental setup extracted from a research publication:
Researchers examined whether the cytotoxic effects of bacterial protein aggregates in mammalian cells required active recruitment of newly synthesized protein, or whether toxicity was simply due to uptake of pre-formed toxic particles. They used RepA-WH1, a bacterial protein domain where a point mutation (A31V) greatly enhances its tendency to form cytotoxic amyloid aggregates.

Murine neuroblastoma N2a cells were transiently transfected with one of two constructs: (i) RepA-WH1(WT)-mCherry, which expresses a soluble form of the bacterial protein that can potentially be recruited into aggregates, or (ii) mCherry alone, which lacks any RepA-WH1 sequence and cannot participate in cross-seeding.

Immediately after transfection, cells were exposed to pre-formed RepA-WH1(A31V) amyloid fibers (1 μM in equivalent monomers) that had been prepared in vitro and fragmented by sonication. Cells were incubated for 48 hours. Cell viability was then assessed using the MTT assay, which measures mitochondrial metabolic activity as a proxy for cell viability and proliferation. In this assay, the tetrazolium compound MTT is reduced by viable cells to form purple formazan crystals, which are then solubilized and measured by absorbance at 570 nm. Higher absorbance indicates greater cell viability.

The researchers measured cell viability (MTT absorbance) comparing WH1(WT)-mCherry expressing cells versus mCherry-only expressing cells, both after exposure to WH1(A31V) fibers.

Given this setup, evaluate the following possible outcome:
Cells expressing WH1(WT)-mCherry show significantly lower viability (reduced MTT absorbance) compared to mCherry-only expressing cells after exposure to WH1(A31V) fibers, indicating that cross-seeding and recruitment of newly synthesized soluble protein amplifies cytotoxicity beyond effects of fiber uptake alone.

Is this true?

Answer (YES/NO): YES